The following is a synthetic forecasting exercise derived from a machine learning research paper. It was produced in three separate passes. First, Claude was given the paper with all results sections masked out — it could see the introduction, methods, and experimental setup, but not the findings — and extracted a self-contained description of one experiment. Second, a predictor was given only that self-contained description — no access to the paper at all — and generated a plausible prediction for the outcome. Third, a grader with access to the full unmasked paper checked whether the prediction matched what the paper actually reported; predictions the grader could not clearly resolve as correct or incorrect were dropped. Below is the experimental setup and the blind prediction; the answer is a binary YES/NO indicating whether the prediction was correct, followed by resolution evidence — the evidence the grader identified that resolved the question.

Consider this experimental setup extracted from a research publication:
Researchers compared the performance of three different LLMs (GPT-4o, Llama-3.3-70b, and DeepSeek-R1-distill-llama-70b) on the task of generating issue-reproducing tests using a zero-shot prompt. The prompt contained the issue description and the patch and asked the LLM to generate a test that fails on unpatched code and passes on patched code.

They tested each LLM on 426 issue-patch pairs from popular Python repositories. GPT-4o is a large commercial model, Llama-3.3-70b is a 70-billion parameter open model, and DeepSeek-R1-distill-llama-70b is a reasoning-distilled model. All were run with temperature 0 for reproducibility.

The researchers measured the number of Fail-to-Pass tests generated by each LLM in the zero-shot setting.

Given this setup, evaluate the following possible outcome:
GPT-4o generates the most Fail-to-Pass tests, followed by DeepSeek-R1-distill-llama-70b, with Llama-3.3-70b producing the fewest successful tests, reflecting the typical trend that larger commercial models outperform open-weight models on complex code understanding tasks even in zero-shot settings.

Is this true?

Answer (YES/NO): NO